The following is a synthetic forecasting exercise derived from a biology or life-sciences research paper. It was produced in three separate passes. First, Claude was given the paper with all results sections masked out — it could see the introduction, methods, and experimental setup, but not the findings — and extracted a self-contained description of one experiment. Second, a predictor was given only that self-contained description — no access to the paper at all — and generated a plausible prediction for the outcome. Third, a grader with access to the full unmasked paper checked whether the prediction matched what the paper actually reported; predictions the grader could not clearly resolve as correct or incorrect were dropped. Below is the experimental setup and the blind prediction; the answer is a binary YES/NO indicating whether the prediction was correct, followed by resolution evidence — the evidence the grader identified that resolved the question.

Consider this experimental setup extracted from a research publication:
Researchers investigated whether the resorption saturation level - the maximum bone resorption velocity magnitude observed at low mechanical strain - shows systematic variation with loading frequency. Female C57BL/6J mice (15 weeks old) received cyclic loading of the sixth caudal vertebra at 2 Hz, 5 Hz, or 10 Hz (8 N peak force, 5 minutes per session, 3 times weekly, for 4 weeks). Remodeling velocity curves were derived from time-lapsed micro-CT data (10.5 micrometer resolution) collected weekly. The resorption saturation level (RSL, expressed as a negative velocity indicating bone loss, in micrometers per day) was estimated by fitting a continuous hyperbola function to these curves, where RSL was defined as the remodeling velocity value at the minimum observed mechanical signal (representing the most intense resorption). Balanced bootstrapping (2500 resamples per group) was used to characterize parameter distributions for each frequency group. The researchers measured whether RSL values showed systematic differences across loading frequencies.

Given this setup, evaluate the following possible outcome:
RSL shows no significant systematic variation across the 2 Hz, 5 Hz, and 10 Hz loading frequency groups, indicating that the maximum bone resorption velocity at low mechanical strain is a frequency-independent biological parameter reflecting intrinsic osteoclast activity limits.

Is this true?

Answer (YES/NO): NO